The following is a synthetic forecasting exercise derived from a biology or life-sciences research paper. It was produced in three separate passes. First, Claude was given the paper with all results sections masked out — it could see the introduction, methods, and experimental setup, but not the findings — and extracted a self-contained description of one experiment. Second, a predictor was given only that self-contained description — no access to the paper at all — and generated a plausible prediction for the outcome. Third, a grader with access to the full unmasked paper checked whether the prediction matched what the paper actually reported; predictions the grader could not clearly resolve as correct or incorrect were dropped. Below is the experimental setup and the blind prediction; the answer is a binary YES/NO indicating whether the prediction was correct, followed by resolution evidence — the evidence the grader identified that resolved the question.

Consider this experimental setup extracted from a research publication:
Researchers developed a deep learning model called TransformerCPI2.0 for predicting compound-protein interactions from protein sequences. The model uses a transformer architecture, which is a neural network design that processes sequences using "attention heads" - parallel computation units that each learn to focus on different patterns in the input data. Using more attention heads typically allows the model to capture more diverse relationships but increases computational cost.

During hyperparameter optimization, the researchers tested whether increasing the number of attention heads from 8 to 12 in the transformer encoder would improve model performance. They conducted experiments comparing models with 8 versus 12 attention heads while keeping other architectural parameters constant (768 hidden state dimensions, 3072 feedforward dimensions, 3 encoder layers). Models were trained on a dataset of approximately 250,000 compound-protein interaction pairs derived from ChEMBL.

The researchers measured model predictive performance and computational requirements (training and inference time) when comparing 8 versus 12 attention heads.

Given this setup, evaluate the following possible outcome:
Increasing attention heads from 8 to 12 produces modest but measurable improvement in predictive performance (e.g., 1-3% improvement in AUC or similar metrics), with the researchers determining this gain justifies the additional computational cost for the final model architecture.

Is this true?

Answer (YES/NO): NO